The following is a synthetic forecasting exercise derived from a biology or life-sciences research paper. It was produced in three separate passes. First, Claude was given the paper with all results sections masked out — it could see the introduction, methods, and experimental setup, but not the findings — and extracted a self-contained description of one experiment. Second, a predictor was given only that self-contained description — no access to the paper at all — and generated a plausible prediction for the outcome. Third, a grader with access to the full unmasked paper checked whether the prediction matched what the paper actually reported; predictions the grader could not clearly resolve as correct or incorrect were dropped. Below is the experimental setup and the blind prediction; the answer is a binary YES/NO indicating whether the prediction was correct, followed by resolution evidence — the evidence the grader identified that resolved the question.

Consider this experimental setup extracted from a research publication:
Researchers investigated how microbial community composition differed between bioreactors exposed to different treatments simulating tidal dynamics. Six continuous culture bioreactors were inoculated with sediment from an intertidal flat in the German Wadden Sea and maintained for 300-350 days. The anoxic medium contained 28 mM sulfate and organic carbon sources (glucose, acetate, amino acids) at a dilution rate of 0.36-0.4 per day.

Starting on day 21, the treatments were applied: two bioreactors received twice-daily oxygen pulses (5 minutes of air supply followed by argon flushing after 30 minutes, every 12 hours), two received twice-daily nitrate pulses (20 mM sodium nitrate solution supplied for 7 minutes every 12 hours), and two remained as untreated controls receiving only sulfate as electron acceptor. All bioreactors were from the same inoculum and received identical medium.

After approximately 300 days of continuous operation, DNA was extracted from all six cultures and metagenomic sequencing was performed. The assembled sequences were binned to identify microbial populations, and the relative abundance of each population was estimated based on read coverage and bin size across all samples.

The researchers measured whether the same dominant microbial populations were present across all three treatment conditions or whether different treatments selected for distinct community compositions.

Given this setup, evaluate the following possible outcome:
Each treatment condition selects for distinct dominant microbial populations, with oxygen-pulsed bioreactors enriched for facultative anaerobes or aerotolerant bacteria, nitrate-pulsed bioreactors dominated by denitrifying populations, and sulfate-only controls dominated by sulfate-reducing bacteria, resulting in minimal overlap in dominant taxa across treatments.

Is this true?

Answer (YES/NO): NO